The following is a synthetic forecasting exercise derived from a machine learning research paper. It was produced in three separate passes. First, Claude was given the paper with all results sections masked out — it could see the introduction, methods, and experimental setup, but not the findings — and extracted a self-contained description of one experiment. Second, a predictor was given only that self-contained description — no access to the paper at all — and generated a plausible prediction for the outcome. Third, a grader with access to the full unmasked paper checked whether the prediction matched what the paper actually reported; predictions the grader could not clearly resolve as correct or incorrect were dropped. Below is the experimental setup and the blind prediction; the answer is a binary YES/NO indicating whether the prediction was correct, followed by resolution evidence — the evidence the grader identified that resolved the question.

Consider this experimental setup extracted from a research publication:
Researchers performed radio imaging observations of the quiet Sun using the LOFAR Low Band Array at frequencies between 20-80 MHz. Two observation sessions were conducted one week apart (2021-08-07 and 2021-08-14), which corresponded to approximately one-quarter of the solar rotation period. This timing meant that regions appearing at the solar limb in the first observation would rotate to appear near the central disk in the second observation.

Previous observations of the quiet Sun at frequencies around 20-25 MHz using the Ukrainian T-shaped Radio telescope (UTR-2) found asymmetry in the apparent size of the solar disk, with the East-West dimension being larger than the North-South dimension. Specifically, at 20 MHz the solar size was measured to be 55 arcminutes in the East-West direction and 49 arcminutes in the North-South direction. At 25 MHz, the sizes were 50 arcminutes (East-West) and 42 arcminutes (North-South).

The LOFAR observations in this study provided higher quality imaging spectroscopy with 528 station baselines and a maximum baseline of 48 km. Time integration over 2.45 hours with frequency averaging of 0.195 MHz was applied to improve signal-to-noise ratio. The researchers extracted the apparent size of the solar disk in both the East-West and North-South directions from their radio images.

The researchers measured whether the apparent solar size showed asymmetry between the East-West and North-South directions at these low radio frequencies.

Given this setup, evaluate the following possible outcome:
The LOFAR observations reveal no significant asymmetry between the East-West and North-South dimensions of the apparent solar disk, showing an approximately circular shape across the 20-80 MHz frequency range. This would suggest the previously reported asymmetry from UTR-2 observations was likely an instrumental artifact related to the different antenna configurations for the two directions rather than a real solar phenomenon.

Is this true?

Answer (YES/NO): NO